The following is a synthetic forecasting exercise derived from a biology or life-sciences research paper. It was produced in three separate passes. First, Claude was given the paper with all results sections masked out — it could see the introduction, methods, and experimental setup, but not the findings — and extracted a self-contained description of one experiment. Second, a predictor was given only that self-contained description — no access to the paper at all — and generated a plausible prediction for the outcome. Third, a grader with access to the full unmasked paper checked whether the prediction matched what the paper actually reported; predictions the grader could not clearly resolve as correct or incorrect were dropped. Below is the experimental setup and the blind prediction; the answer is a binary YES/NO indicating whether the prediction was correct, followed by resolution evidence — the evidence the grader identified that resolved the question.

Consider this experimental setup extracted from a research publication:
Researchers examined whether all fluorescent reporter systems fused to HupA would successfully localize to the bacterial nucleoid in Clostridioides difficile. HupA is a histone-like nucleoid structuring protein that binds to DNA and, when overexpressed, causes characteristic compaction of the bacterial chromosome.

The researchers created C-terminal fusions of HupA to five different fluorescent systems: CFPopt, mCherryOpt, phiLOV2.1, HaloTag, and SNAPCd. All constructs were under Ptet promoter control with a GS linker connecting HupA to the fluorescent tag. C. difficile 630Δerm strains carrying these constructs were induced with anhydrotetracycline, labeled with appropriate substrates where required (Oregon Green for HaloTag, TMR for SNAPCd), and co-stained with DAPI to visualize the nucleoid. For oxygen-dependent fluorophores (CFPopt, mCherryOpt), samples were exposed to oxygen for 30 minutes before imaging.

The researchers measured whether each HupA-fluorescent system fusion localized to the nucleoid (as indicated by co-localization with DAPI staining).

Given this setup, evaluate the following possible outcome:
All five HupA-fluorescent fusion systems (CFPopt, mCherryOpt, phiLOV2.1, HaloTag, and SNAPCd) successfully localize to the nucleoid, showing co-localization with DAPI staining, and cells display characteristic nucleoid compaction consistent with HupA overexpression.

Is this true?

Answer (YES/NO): YES